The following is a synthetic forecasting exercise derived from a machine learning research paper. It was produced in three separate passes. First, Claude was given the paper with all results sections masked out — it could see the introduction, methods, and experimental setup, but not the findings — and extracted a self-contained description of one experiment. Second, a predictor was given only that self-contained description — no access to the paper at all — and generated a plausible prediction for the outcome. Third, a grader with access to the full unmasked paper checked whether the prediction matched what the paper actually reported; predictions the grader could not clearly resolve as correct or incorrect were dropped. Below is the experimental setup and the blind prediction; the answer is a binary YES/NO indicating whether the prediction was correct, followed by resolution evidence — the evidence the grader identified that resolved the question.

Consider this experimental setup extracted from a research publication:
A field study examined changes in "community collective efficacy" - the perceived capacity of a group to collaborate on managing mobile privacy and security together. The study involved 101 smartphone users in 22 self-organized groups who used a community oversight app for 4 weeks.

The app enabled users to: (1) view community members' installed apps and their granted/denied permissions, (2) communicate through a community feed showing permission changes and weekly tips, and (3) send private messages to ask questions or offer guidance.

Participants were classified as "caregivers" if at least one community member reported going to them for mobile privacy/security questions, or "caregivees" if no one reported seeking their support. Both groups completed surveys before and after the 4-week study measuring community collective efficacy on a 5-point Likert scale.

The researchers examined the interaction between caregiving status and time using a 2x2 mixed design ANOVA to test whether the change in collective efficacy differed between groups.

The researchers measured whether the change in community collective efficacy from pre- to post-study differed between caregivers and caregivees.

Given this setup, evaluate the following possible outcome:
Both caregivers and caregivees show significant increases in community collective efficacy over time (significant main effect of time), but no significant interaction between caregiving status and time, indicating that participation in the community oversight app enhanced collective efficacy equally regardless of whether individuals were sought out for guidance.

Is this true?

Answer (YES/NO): NO